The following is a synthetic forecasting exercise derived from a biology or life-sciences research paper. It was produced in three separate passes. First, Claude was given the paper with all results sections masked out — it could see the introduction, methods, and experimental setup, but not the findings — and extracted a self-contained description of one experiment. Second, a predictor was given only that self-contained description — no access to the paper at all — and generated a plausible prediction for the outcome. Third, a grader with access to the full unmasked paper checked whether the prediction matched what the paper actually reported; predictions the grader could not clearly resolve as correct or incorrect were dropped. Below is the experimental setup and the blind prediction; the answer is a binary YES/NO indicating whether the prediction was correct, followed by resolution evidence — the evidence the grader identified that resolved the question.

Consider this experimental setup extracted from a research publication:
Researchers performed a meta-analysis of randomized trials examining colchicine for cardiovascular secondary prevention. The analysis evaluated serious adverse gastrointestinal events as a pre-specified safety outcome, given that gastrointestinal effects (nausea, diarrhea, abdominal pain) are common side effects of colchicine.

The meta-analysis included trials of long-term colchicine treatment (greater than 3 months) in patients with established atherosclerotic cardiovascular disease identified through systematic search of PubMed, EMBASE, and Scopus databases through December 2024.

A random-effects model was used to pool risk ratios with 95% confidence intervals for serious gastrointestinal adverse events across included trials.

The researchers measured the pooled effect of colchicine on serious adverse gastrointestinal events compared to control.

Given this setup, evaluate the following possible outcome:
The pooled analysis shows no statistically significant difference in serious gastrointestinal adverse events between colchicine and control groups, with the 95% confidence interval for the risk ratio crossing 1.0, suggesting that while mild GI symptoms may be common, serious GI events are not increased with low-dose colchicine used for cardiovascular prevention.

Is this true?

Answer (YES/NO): YES